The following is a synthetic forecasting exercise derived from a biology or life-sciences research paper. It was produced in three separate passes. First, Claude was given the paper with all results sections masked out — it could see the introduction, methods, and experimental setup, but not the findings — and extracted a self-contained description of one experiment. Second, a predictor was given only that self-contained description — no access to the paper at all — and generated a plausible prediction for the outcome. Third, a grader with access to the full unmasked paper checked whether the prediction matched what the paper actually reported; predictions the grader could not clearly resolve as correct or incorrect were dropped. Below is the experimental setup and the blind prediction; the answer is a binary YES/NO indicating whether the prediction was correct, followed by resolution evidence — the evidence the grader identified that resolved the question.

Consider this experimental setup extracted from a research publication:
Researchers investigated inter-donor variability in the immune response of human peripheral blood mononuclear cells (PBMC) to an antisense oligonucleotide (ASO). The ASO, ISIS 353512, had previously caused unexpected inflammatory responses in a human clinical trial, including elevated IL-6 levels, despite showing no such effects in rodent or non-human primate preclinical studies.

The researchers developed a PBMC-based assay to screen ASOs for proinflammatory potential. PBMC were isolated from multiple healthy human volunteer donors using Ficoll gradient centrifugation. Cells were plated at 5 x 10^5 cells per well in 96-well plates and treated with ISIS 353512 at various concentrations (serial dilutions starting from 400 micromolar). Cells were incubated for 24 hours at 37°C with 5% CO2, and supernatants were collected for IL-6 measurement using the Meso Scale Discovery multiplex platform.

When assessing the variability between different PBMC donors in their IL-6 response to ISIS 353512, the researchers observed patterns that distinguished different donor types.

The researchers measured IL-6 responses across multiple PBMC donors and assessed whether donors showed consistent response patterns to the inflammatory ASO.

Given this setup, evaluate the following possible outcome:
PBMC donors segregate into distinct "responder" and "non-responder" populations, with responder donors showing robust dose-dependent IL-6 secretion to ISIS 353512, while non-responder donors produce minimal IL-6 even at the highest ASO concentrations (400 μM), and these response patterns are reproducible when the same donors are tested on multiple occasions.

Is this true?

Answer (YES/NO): NO